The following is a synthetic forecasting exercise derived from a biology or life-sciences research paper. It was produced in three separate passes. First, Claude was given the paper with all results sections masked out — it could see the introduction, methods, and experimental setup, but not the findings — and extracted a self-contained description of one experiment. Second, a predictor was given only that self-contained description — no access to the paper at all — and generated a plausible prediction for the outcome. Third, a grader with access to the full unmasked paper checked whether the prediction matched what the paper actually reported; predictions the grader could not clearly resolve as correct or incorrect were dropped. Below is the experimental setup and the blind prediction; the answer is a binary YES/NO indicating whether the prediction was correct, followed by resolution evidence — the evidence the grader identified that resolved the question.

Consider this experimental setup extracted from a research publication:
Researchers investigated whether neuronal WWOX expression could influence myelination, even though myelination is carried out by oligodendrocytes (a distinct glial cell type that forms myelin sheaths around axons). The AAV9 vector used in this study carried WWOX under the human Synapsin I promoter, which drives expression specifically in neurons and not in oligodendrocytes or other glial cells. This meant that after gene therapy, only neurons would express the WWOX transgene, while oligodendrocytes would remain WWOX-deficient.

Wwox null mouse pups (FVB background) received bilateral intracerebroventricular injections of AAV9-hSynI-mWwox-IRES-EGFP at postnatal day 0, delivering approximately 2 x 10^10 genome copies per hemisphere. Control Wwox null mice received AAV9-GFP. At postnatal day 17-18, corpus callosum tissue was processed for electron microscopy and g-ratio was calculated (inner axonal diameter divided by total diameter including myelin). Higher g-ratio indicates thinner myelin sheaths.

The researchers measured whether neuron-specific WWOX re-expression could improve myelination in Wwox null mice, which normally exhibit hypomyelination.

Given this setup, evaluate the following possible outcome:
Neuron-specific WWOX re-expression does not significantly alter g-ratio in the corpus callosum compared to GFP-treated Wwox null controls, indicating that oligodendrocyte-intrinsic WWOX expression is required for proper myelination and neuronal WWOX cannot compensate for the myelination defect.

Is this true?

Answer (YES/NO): NO